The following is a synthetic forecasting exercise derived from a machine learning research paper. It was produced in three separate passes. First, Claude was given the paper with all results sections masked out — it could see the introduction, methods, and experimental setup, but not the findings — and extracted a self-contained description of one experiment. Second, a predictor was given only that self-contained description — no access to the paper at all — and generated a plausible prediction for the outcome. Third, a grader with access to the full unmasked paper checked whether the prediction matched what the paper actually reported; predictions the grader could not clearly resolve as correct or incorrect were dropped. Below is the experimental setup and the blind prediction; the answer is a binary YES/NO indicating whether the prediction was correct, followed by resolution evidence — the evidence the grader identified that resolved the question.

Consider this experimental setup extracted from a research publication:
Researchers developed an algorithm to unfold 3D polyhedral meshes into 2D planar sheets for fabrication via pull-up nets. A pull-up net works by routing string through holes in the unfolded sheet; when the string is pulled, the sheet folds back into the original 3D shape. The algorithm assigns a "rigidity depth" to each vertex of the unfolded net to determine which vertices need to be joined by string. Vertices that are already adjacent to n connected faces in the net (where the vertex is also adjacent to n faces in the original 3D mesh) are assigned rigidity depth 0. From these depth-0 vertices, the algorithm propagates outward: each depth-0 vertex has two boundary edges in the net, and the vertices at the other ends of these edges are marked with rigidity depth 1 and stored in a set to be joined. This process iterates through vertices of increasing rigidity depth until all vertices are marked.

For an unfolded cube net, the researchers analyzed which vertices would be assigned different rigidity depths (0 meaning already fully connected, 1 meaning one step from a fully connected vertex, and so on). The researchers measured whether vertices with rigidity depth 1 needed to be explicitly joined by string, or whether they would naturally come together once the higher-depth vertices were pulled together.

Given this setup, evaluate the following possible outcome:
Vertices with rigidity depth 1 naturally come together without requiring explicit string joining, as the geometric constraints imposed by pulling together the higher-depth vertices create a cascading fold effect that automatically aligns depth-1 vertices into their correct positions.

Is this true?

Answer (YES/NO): YES